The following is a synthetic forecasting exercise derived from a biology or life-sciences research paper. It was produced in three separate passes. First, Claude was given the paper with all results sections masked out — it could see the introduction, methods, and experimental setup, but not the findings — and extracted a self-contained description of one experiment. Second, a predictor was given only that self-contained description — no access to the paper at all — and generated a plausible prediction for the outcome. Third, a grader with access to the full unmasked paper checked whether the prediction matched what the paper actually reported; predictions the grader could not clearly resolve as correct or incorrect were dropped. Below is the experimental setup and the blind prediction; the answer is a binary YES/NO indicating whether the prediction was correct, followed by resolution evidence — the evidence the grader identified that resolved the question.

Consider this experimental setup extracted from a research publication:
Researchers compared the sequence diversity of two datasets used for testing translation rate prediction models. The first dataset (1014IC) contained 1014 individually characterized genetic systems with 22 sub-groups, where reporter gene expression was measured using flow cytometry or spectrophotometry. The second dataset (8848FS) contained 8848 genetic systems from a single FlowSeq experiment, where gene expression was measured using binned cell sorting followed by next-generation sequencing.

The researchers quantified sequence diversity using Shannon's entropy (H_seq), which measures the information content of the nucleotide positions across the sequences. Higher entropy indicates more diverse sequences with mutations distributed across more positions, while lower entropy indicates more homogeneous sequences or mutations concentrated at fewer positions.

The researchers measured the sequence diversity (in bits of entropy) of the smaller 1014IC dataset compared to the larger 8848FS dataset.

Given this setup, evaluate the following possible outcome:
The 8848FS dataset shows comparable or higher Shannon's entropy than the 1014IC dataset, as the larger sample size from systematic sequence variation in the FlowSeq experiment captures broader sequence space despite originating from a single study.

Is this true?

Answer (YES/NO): NO